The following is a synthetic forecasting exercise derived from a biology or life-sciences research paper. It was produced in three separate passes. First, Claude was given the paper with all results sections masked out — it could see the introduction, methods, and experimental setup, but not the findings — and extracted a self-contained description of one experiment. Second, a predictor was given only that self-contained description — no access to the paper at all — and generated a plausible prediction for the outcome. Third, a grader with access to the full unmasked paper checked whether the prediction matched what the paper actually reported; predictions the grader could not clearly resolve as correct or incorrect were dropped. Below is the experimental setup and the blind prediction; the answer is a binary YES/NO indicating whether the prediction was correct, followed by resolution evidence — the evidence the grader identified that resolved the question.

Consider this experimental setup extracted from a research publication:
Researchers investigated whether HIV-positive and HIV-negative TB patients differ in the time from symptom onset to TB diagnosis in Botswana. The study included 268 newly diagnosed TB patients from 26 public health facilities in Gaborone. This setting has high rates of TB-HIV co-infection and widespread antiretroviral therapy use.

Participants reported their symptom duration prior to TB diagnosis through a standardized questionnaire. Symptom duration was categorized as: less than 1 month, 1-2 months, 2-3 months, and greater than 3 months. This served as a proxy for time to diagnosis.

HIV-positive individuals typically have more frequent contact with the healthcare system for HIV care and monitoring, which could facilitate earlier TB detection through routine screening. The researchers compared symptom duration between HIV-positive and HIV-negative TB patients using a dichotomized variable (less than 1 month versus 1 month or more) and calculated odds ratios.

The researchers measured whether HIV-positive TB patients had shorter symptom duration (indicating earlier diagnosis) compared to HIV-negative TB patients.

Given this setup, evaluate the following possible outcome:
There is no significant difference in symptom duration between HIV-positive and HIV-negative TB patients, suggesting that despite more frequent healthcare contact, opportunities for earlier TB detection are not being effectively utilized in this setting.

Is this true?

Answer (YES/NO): NO